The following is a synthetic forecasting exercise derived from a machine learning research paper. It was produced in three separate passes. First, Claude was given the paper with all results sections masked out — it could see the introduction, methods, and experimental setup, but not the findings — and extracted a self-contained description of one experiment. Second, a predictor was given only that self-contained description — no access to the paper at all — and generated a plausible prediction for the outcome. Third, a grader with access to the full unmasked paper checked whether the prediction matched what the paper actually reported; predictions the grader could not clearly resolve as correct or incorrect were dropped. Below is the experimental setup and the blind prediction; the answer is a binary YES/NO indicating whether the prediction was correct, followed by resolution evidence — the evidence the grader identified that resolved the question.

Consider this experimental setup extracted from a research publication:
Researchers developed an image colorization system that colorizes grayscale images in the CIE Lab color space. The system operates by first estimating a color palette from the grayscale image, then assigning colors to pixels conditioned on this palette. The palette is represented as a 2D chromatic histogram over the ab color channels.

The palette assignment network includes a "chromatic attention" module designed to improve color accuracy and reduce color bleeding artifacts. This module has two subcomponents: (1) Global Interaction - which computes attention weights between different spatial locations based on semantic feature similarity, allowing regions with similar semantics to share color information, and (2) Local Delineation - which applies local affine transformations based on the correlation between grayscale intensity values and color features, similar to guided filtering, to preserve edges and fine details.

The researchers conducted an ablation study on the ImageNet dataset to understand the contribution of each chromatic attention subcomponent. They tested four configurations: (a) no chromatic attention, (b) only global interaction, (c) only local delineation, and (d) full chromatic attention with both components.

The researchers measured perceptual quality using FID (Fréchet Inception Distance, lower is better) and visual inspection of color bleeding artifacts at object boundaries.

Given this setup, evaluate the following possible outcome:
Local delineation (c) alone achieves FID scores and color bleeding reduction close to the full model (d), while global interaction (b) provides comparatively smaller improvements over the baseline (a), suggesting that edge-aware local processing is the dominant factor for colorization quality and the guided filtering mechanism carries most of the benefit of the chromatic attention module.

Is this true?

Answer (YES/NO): NO